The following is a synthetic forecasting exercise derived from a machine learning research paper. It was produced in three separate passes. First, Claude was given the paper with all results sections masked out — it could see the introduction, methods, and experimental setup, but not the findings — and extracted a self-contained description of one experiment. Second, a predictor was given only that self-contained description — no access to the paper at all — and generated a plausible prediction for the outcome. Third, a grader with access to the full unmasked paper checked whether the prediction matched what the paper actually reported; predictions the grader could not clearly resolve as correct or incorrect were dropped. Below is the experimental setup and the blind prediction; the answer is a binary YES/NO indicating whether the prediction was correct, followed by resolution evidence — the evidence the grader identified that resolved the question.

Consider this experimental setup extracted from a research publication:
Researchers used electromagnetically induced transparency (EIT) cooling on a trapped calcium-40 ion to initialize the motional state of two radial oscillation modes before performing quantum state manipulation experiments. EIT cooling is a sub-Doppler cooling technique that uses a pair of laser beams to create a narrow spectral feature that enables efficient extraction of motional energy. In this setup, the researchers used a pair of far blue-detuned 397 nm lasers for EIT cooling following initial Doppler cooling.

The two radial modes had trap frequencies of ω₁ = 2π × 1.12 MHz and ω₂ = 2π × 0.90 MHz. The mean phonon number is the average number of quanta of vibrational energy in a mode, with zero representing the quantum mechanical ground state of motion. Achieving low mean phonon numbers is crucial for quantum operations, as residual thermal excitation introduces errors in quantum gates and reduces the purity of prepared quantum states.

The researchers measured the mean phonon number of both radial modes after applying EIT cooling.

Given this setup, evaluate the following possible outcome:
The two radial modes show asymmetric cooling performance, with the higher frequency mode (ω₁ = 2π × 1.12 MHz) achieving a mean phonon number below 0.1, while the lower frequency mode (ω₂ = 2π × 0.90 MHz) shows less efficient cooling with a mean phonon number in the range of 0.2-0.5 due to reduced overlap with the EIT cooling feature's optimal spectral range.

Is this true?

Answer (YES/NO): NO